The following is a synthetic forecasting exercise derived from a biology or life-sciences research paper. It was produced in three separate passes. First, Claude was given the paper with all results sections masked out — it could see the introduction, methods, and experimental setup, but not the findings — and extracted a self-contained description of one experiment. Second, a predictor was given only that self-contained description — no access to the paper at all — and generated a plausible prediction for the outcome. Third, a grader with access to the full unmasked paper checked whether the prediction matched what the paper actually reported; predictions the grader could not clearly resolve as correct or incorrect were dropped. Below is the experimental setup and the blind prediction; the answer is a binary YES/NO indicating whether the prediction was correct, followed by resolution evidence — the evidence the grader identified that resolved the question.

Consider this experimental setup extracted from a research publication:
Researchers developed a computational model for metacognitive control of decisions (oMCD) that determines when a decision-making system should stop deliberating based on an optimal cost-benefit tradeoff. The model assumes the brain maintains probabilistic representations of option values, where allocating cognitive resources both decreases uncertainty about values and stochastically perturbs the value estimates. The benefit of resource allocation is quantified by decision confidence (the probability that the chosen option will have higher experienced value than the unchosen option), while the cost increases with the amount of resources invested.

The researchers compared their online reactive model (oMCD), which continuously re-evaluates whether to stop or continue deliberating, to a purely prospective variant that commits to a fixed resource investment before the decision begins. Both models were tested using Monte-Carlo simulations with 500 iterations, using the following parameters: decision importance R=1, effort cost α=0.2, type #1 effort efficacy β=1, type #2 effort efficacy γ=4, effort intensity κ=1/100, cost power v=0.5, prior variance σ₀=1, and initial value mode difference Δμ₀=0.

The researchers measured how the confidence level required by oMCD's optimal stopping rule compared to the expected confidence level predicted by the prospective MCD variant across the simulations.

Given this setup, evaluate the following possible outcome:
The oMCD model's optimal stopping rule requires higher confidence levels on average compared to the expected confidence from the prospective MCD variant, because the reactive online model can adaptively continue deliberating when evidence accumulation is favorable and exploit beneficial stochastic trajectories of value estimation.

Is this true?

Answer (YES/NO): YES